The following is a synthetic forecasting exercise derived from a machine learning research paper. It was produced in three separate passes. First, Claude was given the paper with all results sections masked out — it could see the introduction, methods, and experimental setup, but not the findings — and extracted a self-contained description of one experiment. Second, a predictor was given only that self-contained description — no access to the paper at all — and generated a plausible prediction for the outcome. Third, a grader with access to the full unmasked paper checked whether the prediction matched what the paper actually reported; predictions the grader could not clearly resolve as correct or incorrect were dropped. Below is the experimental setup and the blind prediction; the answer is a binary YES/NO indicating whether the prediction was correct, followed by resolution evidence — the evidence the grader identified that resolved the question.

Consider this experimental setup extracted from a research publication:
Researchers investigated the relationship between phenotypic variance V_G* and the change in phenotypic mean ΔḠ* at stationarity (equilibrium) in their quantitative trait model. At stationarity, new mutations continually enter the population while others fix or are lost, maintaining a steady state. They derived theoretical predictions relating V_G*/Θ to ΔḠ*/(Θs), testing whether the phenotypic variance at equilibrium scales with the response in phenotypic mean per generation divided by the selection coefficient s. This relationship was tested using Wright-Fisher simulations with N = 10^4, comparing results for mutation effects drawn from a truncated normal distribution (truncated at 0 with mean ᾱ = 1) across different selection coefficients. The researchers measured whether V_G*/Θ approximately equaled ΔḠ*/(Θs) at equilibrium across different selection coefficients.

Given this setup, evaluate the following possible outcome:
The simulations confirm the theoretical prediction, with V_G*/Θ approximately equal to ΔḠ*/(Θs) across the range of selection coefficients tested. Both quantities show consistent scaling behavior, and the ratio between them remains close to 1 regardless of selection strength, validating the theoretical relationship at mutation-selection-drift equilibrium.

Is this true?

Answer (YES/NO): NO